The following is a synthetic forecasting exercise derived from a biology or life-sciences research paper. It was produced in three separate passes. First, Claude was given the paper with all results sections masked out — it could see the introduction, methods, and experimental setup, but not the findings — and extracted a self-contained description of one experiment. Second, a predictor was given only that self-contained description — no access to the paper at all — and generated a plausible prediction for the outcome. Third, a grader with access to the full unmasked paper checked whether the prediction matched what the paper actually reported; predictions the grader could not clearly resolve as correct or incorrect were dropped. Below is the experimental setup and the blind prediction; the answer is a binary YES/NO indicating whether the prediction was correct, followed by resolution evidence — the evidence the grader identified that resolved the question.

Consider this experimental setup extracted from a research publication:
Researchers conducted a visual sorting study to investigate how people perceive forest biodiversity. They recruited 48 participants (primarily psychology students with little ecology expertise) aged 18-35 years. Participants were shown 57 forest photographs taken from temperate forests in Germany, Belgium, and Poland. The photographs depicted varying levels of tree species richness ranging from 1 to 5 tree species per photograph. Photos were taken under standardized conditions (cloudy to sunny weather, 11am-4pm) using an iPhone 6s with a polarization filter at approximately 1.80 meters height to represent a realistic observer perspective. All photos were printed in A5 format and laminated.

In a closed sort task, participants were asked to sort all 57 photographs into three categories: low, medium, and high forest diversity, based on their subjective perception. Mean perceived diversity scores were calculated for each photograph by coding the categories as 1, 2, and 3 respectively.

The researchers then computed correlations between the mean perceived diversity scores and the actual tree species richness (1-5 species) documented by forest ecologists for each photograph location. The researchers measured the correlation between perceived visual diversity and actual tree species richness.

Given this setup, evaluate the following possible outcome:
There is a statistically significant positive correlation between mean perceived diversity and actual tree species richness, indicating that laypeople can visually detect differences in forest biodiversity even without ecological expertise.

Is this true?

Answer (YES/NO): YES